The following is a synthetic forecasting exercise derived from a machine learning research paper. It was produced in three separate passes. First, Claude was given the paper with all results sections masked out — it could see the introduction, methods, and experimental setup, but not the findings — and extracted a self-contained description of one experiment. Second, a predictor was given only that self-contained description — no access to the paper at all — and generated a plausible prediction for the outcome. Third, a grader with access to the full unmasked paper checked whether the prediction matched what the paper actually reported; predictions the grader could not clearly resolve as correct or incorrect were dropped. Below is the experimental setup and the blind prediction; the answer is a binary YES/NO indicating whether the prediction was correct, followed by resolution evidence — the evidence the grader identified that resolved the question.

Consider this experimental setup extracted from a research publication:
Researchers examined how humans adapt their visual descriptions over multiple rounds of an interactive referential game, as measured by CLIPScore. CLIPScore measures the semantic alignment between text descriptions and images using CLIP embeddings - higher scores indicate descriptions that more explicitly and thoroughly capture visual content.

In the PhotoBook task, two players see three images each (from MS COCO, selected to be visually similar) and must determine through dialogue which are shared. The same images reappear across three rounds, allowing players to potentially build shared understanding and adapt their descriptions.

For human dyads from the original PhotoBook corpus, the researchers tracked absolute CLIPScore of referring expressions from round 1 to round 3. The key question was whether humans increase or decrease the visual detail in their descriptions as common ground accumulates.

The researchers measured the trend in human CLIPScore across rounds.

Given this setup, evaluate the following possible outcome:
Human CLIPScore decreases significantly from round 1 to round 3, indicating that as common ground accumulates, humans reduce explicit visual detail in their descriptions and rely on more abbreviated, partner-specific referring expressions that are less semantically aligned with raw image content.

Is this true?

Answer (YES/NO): YES